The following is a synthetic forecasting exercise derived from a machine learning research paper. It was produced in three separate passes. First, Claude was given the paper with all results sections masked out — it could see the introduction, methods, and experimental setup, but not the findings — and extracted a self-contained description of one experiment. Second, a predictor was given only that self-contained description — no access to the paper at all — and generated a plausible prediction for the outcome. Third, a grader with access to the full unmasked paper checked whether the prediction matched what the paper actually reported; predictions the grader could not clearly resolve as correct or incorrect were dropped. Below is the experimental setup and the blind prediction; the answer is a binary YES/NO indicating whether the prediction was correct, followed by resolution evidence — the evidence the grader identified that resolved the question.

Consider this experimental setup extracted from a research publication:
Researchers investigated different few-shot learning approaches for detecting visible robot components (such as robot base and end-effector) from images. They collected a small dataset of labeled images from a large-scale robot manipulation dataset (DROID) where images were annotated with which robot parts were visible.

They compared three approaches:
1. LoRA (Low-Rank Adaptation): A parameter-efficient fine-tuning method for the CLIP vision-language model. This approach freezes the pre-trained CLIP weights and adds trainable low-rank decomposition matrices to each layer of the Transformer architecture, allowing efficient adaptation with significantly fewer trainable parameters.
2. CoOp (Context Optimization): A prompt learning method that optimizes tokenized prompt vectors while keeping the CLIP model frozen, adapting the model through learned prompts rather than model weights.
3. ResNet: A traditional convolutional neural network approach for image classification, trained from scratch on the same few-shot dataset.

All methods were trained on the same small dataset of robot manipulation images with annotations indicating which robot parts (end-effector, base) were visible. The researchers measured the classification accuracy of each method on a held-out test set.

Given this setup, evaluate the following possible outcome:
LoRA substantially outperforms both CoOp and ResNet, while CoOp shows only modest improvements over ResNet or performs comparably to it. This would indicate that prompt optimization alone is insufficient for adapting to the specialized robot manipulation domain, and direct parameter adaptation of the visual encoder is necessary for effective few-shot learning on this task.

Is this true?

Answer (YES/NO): NO